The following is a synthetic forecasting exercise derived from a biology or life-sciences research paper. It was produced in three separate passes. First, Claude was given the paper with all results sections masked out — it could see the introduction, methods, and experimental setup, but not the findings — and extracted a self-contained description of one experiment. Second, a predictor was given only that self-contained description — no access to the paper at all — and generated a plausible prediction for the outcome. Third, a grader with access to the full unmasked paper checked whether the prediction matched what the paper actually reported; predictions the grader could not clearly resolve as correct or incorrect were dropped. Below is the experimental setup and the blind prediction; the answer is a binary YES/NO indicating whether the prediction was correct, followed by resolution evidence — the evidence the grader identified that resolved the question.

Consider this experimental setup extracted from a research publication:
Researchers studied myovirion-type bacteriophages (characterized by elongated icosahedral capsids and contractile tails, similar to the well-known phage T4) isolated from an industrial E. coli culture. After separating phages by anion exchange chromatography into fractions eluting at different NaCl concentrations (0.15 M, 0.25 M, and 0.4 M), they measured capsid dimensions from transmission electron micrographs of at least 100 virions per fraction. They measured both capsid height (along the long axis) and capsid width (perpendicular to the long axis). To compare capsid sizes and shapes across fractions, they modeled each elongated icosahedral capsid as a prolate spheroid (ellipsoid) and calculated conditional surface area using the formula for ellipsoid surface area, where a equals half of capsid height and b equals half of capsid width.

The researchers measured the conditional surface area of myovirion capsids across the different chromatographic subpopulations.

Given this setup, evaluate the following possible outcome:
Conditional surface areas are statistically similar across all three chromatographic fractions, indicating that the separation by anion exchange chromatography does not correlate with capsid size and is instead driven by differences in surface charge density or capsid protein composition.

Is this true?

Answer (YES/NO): NO